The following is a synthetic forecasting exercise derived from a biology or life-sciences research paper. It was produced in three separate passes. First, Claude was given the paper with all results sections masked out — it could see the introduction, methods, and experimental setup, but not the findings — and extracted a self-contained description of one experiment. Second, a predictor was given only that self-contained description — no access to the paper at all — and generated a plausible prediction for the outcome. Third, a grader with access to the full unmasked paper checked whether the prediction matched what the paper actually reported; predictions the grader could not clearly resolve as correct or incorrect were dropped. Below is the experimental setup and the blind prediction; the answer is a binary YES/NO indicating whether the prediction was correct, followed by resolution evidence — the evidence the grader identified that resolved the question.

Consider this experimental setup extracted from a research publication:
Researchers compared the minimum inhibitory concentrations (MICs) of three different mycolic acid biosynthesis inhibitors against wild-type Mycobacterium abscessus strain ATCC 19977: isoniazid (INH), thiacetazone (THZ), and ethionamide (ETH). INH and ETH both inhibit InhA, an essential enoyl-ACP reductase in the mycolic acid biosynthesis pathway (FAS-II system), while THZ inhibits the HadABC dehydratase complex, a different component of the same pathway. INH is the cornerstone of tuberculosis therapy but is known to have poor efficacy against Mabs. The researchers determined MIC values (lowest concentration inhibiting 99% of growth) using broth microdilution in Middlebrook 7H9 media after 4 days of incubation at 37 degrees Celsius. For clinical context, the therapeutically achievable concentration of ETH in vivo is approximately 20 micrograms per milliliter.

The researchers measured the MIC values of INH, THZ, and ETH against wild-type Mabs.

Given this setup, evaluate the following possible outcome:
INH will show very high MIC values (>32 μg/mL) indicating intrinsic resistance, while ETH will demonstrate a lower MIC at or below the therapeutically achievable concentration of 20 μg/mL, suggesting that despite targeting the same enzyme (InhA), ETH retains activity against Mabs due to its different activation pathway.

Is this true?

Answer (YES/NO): YES